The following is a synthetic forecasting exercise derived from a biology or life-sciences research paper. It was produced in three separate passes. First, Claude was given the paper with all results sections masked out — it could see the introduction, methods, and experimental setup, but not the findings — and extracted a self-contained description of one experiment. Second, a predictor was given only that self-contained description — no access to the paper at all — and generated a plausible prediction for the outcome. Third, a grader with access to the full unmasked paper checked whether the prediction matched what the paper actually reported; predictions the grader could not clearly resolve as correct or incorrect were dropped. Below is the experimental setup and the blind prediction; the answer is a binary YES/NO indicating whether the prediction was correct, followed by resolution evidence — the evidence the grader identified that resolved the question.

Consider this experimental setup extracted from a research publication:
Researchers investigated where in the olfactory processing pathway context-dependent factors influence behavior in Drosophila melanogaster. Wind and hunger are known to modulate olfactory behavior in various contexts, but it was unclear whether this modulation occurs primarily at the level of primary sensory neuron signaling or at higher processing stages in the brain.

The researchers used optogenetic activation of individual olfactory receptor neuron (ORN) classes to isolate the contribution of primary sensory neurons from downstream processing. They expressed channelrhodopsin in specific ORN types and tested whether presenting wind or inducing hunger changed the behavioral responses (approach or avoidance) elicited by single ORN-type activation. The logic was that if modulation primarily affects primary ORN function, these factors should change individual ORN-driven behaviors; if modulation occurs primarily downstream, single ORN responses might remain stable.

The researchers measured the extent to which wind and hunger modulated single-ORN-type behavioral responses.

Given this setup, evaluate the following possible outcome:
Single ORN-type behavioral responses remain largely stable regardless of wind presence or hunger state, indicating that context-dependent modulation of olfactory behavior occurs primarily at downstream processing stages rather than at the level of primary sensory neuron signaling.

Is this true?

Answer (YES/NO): YES